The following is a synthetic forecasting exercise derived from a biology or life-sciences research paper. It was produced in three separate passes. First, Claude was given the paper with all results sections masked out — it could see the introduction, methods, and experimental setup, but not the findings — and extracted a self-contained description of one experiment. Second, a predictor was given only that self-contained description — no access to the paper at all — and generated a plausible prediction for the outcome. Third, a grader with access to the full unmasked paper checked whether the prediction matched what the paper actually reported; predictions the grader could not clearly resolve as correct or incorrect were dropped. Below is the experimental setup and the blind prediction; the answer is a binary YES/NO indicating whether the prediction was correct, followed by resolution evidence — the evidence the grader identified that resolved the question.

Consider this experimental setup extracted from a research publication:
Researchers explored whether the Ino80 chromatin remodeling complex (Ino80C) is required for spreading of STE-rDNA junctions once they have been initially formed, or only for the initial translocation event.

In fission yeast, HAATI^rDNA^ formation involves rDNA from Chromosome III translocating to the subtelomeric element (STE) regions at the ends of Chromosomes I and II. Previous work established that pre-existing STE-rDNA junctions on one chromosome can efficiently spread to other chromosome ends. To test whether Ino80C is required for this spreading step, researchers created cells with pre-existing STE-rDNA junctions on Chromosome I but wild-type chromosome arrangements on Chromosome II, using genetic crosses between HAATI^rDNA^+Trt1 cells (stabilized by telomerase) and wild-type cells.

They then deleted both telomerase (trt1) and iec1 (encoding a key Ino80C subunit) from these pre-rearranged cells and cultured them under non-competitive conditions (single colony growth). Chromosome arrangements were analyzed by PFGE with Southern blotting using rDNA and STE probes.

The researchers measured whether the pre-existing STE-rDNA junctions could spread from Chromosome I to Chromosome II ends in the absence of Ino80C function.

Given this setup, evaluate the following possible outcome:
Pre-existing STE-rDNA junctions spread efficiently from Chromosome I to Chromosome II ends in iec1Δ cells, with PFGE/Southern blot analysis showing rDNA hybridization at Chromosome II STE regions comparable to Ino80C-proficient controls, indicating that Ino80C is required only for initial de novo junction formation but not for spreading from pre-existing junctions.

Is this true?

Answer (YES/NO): YES